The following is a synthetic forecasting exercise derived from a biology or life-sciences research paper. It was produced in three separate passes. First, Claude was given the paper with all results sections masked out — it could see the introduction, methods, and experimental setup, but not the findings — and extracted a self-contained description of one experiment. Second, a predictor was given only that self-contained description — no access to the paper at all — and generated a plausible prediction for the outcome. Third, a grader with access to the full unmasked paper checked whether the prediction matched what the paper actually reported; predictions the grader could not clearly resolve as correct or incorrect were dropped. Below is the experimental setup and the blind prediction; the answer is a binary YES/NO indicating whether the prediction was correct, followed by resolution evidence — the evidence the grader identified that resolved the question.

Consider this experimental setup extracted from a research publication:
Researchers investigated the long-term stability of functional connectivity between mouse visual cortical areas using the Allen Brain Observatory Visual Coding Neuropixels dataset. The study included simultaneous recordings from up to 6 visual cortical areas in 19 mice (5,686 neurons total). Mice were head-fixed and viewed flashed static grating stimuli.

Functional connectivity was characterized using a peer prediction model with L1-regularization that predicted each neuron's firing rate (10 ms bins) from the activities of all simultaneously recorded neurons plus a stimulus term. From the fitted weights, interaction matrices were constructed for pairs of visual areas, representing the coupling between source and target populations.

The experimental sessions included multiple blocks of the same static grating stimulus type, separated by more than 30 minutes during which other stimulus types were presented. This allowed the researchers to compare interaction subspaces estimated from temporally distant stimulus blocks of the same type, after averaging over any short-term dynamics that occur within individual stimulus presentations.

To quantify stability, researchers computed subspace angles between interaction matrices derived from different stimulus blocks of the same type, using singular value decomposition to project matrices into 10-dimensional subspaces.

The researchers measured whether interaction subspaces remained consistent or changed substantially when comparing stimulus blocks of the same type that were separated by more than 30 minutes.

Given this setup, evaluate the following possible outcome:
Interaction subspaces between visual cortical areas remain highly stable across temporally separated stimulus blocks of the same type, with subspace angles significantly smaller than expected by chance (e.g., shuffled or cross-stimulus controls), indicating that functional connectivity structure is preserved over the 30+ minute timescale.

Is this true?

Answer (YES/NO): YES